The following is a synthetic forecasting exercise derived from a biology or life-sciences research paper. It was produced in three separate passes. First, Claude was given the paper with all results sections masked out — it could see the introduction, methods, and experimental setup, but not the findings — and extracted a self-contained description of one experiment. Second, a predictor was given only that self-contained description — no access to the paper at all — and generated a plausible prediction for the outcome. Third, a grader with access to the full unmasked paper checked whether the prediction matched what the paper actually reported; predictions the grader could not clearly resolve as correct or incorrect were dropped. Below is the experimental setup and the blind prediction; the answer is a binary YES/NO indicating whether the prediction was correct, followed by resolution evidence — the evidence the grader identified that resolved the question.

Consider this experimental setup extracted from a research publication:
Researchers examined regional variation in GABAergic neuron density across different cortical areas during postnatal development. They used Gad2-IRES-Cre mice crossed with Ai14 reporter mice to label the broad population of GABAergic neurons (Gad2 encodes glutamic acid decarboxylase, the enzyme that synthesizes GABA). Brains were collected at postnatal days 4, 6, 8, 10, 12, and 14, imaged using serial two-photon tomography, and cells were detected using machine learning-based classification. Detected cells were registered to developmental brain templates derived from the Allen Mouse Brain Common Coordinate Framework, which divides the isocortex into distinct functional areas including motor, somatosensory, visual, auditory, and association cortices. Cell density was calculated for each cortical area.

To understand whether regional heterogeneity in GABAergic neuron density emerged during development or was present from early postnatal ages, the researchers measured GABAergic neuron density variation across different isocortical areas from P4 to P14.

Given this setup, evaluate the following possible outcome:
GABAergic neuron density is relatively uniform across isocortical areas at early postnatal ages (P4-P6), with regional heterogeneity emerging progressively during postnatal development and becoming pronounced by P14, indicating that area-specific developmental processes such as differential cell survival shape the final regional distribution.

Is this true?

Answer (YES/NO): NO